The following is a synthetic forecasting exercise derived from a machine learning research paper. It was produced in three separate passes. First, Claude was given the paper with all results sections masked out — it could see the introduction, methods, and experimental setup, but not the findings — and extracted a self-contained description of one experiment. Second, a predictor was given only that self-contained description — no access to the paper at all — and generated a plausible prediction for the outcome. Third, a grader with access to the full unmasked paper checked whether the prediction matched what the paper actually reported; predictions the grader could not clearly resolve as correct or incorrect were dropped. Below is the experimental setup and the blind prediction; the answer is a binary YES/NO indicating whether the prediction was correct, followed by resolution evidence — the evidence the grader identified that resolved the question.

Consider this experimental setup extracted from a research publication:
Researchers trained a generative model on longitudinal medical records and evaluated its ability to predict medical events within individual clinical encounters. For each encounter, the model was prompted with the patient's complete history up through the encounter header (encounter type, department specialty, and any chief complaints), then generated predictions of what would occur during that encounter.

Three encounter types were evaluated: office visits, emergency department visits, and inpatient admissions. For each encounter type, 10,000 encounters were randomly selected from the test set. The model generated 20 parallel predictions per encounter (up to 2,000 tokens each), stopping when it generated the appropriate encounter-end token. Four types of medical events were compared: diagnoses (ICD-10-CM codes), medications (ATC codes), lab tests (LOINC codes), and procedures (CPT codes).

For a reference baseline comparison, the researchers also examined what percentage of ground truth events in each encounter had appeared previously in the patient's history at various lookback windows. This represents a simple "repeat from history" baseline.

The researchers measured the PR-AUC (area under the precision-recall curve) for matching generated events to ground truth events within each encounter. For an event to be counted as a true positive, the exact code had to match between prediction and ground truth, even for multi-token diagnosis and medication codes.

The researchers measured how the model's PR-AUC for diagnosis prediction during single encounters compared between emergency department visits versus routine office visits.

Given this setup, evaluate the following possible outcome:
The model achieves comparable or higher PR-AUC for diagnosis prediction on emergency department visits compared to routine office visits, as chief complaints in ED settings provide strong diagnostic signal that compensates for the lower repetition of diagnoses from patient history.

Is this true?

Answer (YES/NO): NO